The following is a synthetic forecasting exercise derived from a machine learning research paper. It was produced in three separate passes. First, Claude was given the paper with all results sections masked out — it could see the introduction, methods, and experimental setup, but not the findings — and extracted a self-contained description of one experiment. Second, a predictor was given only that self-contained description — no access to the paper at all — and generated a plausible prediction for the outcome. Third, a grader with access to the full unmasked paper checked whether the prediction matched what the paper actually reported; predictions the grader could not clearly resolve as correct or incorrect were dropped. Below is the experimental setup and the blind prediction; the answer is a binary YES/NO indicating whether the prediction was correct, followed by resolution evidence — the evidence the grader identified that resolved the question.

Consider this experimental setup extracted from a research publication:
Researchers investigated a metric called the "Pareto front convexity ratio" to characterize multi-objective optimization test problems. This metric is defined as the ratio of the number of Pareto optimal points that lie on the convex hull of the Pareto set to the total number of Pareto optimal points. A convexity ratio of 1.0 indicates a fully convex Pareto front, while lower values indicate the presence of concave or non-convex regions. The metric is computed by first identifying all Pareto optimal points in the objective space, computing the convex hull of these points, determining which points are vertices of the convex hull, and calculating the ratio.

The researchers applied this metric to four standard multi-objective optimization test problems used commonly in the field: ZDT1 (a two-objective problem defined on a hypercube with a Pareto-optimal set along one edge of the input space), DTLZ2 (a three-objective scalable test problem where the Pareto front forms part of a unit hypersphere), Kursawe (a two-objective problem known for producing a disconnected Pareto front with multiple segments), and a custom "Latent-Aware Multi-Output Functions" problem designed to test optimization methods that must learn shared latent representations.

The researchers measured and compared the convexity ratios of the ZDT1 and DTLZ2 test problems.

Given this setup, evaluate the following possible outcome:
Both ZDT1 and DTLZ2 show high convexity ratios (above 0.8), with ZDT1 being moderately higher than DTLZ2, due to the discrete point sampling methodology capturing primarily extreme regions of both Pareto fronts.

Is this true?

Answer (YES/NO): NO